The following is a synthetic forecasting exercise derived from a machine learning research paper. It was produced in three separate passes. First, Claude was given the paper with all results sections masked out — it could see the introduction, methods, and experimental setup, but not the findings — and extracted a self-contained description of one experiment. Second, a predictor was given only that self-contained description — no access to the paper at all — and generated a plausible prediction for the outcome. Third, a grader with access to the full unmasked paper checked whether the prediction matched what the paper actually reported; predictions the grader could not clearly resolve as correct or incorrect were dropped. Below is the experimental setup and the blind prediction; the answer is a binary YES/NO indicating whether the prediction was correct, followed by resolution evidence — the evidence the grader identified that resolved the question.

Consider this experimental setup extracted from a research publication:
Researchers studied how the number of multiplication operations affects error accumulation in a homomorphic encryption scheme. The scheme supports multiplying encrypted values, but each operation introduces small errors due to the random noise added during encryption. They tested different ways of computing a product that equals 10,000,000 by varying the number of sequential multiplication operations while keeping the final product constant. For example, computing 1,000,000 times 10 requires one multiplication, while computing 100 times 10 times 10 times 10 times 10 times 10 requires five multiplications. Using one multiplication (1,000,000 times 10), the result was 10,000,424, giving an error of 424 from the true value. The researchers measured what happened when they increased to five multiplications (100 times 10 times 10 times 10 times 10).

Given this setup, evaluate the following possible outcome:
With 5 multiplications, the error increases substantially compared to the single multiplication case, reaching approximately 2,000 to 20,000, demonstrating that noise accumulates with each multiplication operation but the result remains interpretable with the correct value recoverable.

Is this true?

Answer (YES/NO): YES